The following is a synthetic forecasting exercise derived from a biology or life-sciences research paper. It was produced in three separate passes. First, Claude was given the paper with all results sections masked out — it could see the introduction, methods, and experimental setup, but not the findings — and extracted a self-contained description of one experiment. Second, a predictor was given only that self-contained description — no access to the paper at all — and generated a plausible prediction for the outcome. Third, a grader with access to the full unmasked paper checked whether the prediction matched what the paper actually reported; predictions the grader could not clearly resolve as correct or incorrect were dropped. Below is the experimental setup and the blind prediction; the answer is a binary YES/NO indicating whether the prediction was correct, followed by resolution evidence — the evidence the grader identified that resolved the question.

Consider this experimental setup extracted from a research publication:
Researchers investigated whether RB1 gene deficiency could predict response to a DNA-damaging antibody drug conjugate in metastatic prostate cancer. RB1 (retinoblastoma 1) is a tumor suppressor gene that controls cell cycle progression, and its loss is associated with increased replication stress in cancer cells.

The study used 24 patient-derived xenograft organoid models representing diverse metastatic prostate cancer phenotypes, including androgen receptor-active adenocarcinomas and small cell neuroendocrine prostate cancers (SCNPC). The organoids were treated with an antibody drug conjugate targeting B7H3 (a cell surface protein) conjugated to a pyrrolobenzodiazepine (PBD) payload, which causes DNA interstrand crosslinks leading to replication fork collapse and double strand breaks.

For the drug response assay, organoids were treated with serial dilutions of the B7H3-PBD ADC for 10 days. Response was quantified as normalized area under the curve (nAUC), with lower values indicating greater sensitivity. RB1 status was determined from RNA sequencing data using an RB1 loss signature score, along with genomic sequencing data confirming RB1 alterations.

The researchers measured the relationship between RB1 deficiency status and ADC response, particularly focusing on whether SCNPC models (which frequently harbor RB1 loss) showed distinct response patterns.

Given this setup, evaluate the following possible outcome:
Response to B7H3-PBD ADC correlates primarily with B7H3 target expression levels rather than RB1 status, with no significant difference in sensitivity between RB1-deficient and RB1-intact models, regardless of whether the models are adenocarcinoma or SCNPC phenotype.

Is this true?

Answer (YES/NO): NO